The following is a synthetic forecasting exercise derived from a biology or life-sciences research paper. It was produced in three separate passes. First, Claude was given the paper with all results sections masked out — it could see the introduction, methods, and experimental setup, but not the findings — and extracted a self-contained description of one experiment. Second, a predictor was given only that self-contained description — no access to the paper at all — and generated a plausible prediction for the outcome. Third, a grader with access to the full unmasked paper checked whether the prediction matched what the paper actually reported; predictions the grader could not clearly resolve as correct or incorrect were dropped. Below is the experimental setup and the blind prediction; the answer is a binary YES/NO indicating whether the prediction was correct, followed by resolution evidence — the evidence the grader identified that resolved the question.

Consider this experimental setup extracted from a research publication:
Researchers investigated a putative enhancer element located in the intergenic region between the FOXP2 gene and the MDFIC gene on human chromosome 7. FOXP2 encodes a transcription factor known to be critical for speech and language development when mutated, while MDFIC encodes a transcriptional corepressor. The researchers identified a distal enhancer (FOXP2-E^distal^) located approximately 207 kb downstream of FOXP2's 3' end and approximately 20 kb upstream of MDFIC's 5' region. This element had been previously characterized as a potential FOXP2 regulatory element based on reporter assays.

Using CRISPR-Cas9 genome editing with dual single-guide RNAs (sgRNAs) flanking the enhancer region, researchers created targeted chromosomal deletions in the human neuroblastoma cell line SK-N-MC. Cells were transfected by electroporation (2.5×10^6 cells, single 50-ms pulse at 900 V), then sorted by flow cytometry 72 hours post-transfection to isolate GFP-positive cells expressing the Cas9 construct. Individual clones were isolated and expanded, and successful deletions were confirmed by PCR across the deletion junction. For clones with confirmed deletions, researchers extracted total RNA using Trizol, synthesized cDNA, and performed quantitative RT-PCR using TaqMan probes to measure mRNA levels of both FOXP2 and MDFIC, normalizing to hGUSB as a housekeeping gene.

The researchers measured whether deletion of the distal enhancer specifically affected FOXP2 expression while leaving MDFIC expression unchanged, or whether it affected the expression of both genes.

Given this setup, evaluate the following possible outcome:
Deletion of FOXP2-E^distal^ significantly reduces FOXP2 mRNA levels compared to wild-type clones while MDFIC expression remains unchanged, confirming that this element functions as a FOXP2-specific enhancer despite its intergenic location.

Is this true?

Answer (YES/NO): NO